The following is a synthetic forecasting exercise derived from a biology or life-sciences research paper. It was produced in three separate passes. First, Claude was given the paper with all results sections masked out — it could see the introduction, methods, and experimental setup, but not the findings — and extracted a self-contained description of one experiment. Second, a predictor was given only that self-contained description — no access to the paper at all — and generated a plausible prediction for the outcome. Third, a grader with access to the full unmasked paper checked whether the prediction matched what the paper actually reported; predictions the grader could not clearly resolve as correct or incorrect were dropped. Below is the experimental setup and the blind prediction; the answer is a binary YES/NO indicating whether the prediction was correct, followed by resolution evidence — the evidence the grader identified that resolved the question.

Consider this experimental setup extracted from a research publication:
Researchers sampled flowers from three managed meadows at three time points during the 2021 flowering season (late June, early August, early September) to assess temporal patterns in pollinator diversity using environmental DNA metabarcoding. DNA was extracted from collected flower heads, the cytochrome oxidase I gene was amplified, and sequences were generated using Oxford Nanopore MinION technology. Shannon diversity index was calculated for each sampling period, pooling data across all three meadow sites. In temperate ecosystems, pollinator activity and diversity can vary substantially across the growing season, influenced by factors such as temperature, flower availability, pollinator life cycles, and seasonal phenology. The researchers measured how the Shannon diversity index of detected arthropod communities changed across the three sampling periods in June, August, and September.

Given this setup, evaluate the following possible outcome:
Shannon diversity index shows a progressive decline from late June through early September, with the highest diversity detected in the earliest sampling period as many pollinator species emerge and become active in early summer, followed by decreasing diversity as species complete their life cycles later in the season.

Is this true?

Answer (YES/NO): NO